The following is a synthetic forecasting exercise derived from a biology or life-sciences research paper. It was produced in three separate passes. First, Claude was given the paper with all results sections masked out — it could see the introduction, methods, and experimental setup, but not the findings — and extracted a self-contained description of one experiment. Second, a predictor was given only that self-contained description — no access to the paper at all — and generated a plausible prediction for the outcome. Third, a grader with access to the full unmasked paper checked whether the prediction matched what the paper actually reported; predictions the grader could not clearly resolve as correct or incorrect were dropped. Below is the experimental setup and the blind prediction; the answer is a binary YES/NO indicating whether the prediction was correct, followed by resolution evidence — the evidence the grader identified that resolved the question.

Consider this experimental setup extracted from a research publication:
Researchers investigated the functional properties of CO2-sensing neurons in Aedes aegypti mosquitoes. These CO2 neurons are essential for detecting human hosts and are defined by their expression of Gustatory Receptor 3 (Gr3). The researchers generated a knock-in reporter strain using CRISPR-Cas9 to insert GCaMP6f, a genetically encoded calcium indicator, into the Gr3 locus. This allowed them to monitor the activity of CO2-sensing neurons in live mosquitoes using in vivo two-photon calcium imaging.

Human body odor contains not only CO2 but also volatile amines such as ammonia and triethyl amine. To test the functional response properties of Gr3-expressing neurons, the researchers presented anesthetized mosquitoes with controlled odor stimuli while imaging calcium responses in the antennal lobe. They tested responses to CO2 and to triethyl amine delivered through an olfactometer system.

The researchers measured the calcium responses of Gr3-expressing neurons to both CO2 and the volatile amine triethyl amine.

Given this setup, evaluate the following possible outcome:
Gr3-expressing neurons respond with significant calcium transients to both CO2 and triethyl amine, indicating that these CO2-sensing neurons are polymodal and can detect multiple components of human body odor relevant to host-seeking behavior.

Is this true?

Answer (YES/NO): YES